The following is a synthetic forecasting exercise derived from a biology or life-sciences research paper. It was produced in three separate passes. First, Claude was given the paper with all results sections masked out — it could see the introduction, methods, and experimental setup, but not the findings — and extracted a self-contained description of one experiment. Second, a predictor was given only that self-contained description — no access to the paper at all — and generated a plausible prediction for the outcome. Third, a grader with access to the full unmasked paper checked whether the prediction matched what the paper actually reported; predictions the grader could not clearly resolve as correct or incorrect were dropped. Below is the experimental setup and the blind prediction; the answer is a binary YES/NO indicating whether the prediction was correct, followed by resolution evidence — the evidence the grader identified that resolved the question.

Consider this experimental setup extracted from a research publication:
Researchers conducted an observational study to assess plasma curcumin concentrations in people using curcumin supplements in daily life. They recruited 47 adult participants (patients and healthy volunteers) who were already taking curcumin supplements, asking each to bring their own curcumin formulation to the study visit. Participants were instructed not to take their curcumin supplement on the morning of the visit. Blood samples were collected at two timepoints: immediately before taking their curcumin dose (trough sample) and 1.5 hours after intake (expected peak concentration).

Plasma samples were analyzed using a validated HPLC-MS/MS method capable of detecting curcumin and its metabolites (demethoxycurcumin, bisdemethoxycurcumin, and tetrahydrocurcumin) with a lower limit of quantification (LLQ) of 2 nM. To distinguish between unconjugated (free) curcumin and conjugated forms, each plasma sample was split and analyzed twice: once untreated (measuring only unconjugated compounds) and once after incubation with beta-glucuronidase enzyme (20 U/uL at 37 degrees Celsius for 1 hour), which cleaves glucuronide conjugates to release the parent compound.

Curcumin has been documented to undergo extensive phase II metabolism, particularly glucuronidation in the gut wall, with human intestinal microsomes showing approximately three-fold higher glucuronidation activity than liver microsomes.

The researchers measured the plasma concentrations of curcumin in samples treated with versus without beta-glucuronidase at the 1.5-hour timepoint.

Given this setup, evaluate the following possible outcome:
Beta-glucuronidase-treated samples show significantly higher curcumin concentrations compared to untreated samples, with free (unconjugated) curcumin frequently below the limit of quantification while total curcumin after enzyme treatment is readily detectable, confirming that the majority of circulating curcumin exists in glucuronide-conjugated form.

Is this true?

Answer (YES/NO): YES